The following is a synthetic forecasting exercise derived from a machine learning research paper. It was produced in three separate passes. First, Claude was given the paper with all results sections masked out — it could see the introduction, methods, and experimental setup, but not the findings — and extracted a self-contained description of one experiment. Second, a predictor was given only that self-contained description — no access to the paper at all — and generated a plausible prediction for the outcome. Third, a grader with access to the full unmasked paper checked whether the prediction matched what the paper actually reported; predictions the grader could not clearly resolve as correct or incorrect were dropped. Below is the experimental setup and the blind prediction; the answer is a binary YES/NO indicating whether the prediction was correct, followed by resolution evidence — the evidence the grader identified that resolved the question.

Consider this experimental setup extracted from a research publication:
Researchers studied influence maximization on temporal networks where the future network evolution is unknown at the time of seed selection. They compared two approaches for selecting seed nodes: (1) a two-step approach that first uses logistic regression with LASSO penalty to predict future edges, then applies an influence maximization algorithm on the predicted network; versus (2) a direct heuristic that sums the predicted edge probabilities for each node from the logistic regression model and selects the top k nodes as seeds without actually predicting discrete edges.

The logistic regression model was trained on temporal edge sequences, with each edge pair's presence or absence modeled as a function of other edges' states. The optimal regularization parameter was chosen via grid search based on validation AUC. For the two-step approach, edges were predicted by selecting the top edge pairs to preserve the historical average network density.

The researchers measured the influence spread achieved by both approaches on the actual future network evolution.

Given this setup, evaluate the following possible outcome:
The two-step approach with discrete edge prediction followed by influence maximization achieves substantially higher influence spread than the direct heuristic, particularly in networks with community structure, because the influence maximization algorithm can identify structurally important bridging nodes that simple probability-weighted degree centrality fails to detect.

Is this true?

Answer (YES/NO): NO